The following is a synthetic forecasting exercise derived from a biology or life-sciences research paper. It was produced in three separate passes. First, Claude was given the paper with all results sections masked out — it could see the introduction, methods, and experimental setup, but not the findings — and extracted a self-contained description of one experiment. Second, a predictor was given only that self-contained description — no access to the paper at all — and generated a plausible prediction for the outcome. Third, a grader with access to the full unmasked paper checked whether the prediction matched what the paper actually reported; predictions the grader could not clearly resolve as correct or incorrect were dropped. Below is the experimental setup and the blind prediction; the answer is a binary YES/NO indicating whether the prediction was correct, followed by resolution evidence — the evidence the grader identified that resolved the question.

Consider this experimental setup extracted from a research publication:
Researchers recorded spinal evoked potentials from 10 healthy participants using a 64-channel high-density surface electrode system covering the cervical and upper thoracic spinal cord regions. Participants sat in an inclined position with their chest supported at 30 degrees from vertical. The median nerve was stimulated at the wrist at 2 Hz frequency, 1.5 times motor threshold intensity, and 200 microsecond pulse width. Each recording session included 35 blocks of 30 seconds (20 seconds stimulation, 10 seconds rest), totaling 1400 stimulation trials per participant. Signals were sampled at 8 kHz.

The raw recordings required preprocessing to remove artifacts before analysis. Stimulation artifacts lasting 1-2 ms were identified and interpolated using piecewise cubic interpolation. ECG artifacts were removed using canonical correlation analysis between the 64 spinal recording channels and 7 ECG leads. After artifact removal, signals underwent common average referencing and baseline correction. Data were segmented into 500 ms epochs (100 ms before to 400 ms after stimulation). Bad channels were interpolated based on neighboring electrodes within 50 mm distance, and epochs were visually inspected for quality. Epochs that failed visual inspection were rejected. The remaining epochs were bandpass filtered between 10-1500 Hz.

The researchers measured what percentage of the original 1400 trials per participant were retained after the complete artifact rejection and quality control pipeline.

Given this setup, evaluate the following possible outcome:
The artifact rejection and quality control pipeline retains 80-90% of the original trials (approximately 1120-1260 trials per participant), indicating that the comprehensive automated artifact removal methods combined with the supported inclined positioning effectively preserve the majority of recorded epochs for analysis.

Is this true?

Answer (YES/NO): NO